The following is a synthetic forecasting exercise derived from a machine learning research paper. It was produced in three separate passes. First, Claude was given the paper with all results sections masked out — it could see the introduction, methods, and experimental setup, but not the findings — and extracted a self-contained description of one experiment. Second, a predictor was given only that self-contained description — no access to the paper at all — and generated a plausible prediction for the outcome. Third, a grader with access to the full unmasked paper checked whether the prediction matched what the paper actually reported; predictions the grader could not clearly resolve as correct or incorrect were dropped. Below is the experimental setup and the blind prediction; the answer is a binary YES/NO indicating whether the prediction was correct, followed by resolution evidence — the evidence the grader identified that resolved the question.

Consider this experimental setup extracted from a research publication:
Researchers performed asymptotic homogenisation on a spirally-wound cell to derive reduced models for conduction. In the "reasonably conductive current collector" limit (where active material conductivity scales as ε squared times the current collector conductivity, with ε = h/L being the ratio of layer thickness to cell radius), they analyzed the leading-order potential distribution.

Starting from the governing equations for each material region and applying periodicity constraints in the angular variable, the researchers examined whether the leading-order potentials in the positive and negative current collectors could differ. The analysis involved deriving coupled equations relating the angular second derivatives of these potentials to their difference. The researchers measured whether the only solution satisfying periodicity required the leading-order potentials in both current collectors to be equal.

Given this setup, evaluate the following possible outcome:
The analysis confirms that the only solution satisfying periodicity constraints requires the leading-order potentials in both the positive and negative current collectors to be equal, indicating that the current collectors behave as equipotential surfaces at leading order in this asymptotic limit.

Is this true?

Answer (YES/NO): YES